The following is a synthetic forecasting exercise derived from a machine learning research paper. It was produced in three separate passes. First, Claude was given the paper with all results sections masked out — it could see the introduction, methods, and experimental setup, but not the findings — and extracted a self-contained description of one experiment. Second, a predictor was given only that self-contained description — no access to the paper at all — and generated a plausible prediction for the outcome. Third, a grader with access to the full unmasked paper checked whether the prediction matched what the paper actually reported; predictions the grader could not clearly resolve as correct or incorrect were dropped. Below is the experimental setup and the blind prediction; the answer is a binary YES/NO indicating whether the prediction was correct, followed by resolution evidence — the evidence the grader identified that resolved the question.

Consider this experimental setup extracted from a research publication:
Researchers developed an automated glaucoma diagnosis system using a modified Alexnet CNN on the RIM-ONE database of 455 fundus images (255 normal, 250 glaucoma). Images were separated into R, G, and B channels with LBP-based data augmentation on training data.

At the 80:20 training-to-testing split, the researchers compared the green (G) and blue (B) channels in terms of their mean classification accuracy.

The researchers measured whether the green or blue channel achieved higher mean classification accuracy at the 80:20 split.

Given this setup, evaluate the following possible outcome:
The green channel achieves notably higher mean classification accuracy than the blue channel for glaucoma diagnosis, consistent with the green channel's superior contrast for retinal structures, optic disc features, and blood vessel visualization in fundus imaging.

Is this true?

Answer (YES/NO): NO